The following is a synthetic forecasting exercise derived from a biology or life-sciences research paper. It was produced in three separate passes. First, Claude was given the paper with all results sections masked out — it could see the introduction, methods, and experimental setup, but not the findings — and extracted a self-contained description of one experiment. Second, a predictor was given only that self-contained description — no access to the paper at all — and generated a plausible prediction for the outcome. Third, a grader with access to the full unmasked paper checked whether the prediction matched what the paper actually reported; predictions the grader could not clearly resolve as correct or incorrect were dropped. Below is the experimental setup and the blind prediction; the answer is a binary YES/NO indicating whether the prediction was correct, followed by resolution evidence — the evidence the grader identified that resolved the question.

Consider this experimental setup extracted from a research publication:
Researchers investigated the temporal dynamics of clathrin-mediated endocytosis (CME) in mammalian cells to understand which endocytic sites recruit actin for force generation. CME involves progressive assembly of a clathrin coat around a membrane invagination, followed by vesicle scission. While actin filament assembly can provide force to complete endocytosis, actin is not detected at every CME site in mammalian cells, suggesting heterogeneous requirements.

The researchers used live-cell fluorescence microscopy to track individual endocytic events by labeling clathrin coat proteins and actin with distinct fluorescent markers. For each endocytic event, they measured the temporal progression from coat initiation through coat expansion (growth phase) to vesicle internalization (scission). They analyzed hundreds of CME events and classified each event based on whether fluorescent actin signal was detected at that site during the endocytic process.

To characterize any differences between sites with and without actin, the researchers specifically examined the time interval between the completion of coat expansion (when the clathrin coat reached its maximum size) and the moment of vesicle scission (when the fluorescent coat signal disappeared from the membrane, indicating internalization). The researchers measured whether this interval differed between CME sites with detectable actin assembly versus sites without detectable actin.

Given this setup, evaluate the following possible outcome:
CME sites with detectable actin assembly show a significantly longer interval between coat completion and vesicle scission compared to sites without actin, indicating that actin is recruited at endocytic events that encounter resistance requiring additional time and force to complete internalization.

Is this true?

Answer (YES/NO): YES